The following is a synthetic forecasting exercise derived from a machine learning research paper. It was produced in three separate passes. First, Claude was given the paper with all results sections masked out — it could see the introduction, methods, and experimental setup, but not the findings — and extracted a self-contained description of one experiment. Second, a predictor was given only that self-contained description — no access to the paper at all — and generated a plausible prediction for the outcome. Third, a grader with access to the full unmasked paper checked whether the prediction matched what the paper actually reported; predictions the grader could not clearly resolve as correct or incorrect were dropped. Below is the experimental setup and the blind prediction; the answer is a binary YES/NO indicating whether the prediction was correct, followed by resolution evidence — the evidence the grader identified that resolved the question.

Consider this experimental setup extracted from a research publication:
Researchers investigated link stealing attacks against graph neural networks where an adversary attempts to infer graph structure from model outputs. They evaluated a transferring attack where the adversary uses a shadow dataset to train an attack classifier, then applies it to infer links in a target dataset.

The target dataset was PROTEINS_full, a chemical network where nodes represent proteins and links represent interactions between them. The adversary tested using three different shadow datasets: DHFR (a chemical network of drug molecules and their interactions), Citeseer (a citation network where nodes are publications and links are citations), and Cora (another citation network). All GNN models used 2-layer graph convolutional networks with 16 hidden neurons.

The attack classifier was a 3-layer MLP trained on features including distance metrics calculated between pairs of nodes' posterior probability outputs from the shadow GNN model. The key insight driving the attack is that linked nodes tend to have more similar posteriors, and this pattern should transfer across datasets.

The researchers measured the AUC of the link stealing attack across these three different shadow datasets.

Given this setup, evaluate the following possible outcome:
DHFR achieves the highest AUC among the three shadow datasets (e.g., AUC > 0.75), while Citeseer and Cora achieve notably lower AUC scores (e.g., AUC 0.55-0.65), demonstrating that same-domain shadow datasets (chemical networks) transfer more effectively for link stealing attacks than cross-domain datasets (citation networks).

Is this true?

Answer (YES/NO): NO